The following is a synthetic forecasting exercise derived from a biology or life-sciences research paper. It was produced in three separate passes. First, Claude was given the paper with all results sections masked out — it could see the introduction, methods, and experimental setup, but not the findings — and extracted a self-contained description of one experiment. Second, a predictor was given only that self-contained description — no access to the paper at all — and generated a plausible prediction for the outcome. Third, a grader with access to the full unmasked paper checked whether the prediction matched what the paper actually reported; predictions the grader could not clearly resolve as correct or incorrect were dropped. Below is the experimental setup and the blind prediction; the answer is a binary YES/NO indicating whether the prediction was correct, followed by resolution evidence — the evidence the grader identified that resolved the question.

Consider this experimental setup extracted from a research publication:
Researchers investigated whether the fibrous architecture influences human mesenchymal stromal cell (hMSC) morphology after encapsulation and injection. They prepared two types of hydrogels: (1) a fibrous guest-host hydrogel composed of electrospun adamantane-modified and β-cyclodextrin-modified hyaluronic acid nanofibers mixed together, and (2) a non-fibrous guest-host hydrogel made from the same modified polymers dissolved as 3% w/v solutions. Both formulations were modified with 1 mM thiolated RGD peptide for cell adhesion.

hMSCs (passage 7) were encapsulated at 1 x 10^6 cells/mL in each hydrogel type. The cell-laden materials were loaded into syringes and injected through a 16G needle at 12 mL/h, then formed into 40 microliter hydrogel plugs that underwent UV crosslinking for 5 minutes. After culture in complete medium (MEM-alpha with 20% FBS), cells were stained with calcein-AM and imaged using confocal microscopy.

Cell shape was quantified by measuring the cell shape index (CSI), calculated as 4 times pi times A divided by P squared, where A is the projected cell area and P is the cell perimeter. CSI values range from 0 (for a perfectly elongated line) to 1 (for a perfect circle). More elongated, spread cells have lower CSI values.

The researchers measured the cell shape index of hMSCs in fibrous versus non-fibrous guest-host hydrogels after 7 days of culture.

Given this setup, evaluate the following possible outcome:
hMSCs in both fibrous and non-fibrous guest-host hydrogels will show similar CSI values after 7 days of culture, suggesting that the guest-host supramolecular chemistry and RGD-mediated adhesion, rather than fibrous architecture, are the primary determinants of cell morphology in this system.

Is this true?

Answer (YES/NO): NO